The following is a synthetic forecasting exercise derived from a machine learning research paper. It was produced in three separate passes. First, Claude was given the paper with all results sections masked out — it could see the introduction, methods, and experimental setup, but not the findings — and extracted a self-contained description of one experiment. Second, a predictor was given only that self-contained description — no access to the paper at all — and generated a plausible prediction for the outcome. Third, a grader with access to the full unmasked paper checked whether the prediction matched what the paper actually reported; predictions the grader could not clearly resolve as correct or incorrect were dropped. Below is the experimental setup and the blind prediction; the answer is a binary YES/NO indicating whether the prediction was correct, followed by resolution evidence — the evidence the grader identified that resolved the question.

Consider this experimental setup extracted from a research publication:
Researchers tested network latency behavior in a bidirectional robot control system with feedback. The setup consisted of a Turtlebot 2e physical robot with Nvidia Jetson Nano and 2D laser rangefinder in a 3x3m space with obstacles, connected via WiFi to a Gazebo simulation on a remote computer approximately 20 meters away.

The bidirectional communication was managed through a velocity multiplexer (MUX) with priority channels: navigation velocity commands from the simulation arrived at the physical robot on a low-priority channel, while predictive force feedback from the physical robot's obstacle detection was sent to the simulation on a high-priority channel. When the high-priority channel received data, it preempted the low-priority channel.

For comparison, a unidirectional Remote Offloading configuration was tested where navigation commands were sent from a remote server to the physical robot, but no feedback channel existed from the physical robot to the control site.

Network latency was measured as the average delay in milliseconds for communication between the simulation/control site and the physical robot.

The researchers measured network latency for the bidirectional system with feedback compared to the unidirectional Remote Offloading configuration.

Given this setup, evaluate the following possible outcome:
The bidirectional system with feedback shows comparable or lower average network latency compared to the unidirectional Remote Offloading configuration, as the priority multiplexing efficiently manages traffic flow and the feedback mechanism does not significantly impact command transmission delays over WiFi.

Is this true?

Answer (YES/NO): NO